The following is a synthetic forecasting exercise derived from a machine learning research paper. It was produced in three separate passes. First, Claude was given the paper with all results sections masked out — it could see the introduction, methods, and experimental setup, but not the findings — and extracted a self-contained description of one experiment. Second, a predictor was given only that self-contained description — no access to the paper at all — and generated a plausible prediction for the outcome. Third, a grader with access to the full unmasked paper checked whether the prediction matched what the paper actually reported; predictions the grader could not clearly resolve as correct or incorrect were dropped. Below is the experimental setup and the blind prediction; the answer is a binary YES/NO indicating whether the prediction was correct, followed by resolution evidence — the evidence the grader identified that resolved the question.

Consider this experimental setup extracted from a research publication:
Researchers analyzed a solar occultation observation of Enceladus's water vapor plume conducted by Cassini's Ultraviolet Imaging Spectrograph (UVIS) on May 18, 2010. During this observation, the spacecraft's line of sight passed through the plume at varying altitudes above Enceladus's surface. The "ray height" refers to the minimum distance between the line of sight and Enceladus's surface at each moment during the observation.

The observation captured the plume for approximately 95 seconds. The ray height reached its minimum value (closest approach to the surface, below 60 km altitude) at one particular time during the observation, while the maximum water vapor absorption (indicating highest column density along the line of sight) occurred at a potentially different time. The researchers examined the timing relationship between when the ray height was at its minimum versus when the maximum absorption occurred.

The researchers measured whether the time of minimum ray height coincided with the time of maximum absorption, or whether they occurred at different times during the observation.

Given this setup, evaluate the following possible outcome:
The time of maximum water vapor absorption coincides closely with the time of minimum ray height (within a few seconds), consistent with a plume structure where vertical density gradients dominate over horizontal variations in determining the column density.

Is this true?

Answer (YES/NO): NO